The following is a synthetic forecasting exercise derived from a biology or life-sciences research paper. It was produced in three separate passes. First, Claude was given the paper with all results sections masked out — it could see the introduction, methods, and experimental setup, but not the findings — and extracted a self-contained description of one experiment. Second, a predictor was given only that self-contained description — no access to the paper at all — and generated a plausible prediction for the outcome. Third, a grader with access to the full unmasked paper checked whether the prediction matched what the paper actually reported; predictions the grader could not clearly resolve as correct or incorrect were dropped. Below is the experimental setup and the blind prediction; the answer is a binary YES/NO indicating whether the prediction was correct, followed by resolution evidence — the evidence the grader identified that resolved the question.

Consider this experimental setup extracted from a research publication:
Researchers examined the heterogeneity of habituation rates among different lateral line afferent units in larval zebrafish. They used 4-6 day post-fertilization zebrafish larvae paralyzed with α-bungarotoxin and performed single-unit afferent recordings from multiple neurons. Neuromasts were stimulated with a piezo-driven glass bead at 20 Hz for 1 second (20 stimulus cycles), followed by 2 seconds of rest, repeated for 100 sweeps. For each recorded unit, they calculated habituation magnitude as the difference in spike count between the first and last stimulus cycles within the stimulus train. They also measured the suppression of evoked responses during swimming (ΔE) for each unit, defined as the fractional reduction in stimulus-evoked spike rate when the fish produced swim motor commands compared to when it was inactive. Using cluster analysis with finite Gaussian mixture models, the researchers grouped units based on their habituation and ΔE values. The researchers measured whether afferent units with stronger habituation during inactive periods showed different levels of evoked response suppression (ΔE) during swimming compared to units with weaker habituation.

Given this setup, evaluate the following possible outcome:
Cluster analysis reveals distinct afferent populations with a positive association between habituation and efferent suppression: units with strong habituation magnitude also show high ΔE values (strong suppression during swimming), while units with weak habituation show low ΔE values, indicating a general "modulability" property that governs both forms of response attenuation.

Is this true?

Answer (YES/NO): NO